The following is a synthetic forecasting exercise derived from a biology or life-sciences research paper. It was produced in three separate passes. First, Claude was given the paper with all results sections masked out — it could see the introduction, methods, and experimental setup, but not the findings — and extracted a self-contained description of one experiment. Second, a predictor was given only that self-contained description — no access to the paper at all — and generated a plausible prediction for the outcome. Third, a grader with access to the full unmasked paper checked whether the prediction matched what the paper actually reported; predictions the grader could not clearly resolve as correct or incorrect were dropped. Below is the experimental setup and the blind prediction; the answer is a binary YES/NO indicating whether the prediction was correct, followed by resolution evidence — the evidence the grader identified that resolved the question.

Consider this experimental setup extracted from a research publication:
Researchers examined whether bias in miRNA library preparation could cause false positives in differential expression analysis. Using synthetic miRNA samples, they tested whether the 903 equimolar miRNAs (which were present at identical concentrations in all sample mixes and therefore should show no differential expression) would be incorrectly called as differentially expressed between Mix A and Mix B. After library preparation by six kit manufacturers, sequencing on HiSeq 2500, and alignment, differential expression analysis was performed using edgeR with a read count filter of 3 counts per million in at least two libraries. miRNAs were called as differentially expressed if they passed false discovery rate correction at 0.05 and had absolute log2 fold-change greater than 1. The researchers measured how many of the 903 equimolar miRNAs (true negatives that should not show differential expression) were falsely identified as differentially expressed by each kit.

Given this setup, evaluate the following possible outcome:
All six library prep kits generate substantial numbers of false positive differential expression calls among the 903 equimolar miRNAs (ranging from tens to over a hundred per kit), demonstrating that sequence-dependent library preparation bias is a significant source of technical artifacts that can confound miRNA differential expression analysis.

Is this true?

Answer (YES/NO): NO